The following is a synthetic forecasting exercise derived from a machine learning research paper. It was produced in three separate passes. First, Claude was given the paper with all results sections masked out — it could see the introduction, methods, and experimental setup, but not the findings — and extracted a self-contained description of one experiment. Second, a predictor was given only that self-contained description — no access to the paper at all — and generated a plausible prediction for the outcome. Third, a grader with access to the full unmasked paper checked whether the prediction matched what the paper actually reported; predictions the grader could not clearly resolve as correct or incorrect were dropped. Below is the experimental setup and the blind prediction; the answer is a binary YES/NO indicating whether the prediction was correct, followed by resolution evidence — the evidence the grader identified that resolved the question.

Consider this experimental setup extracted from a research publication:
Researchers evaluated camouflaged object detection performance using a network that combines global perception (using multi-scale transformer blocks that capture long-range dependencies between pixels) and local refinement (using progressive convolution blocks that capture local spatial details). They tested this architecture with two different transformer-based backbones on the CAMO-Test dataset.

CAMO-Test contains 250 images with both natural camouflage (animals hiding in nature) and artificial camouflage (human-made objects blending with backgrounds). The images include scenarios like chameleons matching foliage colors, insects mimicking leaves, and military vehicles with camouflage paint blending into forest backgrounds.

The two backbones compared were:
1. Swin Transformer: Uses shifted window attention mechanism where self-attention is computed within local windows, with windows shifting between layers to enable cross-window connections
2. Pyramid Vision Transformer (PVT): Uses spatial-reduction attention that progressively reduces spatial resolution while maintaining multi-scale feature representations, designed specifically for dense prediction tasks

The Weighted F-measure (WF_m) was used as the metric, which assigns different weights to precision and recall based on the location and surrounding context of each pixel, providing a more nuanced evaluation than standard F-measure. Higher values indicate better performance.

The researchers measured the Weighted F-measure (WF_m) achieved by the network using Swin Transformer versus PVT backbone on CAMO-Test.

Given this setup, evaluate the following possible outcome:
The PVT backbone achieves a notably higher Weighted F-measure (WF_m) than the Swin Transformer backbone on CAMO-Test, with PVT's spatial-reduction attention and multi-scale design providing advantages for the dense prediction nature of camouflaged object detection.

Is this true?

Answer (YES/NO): NO